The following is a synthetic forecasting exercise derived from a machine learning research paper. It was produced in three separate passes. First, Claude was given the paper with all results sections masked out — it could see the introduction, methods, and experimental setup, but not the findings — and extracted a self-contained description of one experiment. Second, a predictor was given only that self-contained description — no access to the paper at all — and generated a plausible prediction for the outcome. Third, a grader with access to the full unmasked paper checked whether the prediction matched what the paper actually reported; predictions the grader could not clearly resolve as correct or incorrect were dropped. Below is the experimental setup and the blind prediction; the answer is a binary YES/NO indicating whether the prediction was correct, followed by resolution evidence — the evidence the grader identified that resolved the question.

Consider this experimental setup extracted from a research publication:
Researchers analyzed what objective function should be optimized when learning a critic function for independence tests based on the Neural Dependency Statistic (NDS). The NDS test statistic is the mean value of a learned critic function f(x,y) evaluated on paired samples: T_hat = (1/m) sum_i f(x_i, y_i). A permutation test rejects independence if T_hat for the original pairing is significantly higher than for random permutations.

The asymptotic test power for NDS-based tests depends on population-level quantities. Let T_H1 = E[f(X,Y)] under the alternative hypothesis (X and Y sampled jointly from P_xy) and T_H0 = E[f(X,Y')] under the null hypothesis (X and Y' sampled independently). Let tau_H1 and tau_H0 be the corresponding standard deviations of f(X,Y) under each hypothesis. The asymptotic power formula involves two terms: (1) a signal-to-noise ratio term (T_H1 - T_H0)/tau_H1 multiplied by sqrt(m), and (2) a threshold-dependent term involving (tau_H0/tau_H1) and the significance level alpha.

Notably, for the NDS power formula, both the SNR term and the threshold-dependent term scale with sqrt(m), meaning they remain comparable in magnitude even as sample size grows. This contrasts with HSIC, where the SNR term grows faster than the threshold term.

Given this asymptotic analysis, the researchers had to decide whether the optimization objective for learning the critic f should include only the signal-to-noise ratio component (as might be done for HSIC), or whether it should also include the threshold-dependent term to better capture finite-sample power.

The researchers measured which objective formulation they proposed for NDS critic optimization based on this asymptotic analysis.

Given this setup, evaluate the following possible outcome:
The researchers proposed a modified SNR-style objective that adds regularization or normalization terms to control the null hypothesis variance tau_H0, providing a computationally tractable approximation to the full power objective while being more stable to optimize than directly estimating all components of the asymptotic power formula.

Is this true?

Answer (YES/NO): NO